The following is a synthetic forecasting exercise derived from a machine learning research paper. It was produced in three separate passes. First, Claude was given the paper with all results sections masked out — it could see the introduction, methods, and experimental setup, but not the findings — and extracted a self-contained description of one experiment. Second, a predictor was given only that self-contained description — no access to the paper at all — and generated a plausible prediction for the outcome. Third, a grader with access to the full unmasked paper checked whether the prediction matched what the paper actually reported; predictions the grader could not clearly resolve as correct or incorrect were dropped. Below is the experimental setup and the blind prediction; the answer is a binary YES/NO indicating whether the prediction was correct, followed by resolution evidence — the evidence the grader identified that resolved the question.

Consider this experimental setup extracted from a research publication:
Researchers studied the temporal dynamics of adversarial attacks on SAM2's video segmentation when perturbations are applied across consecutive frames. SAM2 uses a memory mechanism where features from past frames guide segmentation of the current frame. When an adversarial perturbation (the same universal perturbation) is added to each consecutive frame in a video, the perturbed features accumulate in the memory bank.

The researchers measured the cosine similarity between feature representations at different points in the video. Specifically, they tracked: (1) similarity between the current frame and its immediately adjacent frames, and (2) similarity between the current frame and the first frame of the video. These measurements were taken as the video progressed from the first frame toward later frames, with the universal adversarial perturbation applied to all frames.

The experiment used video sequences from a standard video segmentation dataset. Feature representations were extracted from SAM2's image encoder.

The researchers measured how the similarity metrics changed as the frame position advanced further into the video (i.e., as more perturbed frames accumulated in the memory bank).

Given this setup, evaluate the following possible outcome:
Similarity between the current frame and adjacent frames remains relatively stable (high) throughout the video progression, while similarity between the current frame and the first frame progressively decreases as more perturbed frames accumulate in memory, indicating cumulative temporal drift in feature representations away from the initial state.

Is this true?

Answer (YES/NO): NO